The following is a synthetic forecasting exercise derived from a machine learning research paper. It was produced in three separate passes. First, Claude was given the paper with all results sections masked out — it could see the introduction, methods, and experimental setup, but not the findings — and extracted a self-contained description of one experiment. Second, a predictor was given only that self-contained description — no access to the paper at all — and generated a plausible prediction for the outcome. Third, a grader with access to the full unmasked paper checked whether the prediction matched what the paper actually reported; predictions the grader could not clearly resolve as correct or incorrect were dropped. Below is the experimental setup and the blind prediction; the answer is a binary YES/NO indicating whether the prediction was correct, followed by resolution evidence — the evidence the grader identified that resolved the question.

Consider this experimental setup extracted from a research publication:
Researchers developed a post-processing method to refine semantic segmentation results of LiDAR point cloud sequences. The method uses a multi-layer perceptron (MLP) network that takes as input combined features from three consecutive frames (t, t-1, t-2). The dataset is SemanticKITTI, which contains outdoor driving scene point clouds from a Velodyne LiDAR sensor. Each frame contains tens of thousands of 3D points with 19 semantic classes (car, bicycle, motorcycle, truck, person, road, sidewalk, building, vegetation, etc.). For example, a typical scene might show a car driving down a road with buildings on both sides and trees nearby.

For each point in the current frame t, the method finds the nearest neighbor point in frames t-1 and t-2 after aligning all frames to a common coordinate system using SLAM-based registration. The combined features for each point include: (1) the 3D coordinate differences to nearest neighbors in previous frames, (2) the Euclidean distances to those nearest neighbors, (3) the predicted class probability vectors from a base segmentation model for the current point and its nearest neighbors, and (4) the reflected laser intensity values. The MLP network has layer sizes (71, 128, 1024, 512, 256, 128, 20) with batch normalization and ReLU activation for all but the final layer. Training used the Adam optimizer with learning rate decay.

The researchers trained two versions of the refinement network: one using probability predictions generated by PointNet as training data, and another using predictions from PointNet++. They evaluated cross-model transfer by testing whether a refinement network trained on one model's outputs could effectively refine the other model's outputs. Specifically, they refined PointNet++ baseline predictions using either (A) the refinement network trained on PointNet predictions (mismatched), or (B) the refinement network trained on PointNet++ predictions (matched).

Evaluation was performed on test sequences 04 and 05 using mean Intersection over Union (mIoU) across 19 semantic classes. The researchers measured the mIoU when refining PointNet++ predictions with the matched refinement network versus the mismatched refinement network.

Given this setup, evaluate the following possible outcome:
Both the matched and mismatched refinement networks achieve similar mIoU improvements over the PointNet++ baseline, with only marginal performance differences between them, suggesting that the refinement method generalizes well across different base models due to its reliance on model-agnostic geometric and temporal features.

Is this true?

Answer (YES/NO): NO